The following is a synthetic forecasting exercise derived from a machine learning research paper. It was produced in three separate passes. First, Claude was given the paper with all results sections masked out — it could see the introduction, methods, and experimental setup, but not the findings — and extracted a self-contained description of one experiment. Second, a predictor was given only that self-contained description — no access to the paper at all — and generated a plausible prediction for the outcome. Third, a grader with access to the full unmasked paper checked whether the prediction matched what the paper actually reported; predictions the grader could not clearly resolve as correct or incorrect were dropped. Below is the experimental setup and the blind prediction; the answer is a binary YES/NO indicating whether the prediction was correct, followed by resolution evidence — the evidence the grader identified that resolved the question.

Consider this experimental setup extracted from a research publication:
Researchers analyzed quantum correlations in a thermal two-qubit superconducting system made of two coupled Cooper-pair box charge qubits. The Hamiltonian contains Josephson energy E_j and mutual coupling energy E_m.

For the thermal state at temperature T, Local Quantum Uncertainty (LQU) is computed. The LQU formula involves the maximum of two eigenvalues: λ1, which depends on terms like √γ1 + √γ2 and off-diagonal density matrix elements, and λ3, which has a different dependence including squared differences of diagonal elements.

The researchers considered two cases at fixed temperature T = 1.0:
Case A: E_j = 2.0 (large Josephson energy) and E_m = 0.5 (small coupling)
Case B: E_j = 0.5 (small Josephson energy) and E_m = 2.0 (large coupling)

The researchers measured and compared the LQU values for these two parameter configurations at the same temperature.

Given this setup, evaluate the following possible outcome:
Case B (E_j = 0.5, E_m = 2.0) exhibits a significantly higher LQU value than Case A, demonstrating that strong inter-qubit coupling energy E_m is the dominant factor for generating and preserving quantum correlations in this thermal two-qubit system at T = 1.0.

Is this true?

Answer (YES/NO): NO